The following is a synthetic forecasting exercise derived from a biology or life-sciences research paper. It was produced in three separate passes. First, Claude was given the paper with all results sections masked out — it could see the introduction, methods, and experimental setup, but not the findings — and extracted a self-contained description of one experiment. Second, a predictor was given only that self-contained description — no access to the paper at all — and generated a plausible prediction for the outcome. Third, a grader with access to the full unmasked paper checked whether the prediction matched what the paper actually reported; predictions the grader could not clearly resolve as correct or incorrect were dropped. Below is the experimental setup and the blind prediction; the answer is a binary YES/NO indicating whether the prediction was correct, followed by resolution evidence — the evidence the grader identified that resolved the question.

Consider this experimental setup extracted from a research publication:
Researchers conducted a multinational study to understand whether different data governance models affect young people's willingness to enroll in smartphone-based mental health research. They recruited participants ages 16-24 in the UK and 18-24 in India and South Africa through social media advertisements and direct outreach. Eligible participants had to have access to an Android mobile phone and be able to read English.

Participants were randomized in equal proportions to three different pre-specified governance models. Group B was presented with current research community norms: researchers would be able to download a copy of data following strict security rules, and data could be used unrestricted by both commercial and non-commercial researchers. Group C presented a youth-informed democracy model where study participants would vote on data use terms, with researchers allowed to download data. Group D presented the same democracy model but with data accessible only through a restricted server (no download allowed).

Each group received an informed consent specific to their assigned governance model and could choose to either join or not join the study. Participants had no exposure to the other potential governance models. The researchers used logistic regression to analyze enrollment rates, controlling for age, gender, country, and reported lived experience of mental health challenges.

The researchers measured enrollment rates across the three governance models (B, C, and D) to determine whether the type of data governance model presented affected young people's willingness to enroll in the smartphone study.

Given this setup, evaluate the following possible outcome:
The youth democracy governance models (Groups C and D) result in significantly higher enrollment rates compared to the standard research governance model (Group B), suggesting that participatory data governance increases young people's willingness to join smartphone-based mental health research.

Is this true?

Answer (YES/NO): NO